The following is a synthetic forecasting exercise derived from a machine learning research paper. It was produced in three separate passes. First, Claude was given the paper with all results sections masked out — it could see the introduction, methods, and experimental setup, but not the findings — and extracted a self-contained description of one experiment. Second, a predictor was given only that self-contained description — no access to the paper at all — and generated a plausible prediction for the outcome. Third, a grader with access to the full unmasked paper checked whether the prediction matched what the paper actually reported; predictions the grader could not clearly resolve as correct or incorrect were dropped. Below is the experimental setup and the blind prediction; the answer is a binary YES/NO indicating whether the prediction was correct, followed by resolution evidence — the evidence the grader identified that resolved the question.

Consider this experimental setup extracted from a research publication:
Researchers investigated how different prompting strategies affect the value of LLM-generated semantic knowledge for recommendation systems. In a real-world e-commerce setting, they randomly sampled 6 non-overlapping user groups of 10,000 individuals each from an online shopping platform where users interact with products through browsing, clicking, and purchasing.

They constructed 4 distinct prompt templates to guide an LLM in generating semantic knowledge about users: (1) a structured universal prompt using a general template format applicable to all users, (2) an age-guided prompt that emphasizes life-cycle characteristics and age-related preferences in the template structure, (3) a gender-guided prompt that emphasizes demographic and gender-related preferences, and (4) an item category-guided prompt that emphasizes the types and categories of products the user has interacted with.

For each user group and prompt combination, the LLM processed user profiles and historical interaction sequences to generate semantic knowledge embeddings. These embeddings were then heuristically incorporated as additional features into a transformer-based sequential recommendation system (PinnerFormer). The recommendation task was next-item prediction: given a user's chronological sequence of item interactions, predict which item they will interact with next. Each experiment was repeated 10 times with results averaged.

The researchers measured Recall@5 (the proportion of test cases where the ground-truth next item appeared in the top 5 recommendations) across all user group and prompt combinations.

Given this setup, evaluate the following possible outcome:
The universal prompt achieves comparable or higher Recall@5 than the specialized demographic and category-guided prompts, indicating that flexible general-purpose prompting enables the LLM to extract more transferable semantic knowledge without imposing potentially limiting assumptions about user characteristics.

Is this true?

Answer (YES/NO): NO